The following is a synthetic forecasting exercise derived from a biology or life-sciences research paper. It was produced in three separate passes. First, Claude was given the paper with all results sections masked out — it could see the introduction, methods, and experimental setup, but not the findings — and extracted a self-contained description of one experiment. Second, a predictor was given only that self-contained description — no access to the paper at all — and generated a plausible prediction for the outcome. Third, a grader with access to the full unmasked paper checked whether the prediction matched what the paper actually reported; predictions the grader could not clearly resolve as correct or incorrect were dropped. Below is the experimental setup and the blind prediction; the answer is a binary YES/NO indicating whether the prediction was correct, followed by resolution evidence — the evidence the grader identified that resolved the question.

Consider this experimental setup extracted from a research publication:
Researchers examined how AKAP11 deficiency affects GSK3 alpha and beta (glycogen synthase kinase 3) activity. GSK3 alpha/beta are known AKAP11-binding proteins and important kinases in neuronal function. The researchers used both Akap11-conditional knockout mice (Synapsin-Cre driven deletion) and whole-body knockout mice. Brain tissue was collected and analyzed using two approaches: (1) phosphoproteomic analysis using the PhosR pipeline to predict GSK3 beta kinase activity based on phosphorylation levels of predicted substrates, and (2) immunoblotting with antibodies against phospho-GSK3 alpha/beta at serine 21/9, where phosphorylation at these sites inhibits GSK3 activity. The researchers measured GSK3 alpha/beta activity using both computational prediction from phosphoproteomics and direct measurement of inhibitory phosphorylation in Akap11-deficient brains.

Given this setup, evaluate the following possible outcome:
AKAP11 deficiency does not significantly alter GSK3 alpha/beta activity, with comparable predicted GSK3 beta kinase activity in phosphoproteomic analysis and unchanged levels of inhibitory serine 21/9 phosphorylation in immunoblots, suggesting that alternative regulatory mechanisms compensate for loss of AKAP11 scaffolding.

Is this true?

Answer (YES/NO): NO